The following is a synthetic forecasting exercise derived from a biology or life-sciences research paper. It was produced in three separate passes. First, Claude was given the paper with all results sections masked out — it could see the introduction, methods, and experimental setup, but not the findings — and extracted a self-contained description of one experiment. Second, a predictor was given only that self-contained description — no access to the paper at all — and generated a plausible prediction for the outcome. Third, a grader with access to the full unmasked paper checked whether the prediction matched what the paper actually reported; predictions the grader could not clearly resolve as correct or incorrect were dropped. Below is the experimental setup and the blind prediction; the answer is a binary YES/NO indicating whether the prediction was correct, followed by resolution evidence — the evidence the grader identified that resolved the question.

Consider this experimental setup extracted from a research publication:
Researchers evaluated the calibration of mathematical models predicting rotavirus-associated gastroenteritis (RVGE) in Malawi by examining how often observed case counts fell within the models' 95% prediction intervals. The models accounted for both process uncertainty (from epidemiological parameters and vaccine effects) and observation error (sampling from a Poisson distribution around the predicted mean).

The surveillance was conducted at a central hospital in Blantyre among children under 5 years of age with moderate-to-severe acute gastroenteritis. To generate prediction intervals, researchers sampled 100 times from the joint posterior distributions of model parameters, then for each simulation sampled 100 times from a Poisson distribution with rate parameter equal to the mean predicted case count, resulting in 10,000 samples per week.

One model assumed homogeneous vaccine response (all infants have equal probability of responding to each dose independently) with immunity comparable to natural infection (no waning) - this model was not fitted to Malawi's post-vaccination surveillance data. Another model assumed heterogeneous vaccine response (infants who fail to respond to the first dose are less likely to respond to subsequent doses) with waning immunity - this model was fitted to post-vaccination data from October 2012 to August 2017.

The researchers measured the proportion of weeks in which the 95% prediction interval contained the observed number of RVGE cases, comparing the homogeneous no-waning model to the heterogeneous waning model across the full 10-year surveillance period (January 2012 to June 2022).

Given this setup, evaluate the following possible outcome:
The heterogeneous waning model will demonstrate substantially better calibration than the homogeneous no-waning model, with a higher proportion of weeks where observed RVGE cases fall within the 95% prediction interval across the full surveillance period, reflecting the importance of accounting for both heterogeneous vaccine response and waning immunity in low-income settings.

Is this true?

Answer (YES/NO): NO